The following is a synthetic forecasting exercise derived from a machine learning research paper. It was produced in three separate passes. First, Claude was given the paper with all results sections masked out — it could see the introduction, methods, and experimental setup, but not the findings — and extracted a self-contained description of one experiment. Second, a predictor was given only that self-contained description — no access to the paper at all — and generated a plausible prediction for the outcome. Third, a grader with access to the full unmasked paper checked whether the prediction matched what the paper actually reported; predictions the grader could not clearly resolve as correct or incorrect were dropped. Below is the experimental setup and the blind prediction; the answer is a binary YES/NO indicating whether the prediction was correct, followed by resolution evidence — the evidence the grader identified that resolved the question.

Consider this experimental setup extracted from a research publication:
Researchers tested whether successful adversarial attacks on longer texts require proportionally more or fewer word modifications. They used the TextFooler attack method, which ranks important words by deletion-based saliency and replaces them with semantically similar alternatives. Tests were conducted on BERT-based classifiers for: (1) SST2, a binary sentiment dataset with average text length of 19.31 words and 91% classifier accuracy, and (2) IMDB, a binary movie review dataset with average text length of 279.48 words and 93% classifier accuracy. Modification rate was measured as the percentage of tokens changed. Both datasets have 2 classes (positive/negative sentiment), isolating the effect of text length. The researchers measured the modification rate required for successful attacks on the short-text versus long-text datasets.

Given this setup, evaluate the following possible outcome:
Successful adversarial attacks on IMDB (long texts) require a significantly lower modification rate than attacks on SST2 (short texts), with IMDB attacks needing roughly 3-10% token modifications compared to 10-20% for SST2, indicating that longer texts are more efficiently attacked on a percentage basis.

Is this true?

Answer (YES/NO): YES